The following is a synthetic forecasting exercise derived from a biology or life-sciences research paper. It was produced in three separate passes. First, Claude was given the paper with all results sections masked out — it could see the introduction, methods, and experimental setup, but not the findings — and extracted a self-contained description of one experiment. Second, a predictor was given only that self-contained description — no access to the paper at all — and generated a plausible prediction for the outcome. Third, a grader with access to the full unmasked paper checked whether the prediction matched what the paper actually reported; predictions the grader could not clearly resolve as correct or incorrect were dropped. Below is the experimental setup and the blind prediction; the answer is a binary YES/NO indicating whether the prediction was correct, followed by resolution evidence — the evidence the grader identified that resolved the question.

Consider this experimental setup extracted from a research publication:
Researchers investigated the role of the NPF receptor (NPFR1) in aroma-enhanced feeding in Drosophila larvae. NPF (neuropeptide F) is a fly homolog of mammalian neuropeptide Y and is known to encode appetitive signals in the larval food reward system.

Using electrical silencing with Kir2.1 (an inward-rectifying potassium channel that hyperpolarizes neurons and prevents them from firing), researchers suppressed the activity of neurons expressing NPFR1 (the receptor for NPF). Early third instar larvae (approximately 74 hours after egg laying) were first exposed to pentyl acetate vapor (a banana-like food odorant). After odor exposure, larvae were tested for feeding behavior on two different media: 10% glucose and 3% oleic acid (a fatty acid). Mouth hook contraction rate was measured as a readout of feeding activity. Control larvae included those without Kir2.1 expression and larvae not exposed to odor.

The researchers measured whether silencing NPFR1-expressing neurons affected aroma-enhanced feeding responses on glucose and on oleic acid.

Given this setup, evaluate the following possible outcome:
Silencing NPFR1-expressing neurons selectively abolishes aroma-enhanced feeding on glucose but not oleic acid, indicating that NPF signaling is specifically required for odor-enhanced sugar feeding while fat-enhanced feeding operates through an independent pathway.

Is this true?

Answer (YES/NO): NO